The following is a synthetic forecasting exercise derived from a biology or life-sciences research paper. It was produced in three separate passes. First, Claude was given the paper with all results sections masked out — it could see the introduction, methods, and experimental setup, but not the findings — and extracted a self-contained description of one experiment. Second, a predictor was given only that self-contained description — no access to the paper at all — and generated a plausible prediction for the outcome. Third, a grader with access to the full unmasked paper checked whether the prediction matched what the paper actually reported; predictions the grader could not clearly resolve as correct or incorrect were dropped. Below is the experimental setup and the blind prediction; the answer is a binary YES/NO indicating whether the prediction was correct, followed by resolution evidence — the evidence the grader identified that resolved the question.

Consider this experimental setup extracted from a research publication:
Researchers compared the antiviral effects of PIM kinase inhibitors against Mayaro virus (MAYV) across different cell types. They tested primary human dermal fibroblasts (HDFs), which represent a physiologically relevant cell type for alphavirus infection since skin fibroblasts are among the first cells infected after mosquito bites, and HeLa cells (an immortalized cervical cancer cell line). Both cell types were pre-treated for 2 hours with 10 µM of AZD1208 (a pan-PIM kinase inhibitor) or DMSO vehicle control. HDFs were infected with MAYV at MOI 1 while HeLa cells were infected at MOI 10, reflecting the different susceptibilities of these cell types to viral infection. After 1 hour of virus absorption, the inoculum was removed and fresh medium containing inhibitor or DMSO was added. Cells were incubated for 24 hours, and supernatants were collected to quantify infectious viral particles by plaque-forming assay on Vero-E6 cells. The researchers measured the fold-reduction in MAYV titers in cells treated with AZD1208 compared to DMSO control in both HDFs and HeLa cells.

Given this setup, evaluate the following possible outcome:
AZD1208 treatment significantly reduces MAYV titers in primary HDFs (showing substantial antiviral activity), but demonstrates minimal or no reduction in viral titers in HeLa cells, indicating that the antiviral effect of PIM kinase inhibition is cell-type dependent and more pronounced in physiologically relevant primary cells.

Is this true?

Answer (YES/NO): NO